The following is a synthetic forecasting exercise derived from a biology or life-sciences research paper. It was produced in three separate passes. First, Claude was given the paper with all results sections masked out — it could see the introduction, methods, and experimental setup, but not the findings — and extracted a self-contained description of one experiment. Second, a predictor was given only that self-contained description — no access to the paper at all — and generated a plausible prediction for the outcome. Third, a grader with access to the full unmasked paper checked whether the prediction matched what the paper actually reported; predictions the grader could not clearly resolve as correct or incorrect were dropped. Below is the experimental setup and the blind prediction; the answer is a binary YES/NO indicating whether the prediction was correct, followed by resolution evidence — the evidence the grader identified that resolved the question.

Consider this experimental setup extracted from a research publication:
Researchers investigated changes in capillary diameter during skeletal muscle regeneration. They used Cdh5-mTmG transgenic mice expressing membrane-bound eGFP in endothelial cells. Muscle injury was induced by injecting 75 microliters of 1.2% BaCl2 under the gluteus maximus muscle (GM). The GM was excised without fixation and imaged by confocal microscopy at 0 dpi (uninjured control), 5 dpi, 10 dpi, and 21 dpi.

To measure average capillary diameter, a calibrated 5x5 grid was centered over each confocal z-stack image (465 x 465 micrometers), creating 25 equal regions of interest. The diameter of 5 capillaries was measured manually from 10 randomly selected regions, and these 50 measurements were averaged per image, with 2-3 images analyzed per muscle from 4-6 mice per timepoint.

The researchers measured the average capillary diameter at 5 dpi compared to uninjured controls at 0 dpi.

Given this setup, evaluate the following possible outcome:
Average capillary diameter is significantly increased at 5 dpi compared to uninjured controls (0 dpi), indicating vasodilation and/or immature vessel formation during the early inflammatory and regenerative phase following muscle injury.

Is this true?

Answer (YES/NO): YES